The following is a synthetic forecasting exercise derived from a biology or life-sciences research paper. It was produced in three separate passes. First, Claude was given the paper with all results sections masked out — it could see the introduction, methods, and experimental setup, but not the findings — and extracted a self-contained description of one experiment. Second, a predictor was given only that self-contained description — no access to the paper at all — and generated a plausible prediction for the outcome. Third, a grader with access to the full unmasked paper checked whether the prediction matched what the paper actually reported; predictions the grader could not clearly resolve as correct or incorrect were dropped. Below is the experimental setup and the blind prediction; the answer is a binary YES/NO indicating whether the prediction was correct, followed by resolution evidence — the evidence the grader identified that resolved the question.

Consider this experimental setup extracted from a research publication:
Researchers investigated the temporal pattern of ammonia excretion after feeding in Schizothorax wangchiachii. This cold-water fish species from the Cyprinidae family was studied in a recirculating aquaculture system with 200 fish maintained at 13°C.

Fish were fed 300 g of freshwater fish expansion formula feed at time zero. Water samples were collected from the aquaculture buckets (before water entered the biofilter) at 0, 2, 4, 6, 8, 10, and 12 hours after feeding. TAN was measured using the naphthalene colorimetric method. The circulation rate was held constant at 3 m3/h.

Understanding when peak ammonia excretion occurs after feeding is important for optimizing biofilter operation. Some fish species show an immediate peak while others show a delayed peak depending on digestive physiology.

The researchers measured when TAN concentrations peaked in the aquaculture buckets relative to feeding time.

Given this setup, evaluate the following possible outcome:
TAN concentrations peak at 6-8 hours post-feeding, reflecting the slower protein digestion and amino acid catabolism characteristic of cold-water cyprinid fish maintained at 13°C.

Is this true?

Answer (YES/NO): NO